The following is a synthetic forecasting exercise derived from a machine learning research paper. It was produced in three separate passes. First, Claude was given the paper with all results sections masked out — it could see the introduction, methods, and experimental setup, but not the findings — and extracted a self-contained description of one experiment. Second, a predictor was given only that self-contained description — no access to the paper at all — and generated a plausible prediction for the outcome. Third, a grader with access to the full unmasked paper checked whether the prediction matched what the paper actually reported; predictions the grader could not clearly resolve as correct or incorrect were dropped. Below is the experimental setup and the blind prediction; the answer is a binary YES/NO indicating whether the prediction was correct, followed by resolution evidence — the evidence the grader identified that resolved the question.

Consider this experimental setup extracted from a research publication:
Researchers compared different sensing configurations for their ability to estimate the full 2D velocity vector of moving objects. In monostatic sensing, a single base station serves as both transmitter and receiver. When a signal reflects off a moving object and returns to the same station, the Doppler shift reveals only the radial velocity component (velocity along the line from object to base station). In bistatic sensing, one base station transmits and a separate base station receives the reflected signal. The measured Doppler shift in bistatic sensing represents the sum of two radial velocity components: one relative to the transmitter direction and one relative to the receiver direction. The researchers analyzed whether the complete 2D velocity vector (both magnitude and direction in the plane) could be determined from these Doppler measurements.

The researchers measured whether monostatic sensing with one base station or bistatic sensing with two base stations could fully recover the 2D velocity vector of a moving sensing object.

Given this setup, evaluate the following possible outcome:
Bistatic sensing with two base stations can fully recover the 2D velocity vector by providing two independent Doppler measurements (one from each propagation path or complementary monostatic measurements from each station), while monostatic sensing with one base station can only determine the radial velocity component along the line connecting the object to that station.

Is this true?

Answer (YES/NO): NO